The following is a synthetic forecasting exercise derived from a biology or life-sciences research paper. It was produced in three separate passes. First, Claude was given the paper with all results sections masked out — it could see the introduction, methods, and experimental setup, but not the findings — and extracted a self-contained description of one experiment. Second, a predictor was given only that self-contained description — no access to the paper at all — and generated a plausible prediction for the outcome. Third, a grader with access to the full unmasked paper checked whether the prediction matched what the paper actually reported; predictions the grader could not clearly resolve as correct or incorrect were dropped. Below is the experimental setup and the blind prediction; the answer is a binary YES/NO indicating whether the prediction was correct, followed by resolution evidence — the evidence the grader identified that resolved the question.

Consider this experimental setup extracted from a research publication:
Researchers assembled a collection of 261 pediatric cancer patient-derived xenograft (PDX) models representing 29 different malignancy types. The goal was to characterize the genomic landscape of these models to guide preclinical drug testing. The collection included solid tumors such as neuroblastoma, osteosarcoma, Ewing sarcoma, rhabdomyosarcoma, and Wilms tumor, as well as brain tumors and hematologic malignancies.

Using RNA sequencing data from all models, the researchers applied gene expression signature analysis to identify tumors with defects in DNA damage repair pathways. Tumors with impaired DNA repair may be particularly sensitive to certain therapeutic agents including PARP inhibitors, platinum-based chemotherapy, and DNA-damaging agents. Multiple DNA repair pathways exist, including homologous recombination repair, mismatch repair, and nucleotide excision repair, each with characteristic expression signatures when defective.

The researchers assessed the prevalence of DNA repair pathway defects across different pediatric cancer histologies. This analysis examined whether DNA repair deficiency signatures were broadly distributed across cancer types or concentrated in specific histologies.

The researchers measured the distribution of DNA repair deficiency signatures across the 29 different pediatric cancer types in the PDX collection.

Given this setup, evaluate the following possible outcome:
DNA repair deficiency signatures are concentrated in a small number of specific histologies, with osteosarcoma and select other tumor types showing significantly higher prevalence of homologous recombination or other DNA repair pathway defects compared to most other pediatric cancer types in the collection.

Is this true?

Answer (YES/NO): NO